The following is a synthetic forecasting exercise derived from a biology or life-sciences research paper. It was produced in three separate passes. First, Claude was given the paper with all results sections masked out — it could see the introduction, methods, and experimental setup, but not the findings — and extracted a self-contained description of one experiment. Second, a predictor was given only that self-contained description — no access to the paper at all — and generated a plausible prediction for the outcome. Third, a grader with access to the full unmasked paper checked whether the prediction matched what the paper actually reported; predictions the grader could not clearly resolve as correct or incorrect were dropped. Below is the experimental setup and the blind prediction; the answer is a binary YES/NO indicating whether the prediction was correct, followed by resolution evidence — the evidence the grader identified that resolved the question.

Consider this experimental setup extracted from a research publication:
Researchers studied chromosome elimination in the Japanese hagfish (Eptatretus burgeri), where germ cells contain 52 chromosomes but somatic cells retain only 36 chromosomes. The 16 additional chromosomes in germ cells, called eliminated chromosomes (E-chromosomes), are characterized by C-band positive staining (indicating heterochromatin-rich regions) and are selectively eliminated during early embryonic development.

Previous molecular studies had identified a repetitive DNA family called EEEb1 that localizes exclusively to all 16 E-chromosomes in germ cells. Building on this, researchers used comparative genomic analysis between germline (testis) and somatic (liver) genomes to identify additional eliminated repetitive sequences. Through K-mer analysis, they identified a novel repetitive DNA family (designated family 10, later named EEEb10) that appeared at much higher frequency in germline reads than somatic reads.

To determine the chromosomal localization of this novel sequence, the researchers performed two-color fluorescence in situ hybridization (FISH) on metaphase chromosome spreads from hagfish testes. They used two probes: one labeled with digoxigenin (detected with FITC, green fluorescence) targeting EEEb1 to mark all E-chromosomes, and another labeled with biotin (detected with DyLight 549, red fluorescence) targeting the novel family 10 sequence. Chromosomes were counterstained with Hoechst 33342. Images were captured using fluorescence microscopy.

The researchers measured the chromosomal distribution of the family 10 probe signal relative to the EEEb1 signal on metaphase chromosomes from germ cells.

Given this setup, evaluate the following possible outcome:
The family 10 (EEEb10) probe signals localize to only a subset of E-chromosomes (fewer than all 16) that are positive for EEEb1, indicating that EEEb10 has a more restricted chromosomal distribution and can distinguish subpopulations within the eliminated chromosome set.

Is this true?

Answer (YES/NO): NO